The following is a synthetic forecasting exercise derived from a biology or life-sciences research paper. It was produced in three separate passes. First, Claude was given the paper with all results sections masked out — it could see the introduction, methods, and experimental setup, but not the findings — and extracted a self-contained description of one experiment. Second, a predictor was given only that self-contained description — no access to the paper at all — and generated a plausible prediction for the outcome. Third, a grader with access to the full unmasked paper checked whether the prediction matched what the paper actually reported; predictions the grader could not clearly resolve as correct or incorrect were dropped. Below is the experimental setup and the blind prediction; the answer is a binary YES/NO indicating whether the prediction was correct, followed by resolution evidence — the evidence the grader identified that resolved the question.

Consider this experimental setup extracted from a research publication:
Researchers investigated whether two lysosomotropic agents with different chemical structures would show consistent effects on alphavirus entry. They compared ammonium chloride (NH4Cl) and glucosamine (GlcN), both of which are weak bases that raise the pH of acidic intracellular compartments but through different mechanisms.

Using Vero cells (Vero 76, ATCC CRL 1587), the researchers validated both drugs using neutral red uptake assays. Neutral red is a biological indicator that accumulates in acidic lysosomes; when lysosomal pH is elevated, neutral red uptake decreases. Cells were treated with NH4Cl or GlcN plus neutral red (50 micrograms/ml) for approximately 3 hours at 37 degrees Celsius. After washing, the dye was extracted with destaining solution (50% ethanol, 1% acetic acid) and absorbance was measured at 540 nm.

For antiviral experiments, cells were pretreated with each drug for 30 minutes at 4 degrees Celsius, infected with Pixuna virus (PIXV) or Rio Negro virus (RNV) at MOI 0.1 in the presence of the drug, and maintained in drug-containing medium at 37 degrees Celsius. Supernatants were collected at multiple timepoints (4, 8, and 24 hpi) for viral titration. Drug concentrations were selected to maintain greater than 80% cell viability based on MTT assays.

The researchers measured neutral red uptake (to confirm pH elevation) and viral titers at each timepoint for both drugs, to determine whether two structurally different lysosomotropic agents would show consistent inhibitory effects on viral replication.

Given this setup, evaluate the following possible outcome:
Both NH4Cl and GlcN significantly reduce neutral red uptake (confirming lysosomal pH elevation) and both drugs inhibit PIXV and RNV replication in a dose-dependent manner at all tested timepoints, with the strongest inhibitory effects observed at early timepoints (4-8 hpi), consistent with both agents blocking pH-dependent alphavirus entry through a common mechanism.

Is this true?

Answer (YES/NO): NO